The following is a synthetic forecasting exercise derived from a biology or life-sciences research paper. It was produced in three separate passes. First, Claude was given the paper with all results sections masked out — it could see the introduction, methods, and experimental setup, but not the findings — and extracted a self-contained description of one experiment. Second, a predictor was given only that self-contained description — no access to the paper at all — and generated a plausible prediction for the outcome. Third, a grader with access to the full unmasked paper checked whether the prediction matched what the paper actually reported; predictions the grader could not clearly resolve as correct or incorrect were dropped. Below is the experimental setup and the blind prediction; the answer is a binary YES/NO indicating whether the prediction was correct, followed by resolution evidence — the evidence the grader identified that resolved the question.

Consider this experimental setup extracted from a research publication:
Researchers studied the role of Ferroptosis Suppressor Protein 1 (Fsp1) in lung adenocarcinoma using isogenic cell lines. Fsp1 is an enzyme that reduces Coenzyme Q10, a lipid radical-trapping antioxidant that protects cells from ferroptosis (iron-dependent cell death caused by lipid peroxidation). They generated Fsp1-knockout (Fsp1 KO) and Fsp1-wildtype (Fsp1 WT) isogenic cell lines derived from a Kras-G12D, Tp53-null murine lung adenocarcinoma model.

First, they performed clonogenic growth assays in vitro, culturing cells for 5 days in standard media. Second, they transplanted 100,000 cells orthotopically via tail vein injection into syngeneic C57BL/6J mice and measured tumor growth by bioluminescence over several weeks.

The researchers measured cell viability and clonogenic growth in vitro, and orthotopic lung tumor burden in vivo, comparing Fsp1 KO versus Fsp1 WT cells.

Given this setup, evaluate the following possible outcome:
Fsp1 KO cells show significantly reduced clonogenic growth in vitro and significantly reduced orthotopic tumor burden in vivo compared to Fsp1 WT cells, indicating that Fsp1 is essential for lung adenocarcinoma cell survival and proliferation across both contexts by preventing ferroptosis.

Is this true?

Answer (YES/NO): NO